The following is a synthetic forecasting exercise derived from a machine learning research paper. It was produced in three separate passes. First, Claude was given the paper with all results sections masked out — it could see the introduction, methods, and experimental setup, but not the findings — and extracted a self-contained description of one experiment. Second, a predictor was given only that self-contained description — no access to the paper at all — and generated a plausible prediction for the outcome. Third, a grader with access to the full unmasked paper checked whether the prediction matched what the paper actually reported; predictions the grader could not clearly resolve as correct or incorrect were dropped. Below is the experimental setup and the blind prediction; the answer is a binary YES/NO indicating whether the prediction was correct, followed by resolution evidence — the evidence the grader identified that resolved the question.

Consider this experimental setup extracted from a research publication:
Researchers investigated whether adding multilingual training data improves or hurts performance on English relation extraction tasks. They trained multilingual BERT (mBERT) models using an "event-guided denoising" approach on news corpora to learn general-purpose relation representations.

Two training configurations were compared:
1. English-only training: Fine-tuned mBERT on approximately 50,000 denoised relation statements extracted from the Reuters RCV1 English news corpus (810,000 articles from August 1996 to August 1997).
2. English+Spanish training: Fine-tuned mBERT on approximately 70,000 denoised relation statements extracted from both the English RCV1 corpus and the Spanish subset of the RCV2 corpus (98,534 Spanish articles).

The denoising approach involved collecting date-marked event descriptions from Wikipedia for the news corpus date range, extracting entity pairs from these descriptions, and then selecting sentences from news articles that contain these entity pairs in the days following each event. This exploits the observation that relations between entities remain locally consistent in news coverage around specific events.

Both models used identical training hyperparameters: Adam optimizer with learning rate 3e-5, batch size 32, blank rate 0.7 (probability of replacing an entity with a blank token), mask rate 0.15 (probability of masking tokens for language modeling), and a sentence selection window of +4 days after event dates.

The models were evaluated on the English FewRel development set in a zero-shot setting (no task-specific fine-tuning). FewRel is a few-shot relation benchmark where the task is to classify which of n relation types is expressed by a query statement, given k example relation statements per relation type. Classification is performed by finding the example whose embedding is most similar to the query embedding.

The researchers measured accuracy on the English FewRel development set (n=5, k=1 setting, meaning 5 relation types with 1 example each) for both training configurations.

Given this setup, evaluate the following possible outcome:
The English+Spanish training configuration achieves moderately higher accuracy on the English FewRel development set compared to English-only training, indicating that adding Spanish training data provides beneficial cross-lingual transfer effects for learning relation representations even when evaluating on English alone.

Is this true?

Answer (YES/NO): NO